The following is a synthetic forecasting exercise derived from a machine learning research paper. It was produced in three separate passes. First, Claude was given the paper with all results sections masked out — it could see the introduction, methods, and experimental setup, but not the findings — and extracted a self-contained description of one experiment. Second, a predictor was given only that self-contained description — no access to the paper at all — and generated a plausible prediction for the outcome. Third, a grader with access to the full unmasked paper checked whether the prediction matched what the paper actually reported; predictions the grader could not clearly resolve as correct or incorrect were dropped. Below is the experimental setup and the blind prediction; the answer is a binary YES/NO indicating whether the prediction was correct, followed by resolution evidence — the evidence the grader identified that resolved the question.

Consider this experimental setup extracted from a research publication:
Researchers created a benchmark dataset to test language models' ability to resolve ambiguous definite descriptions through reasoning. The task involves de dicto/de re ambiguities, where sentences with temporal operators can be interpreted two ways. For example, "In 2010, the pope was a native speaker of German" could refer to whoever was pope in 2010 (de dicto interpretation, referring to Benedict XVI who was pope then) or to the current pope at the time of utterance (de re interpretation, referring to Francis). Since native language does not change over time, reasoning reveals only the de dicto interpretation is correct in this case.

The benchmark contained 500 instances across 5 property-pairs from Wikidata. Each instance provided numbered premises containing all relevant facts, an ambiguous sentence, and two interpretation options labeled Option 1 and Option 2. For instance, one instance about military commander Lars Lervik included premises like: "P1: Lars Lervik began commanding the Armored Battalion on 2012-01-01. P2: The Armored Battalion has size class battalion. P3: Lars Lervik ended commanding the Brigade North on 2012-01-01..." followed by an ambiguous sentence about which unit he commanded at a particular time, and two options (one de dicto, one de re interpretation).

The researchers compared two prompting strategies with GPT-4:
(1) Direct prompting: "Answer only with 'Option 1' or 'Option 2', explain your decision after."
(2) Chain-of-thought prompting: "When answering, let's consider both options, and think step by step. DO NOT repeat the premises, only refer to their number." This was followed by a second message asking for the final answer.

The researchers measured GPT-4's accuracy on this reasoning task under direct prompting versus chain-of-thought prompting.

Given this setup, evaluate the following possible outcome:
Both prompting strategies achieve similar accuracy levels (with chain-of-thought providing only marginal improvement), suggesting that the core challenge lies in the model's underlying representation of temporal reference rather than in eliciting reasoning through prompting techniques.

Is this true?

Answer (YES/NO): NO